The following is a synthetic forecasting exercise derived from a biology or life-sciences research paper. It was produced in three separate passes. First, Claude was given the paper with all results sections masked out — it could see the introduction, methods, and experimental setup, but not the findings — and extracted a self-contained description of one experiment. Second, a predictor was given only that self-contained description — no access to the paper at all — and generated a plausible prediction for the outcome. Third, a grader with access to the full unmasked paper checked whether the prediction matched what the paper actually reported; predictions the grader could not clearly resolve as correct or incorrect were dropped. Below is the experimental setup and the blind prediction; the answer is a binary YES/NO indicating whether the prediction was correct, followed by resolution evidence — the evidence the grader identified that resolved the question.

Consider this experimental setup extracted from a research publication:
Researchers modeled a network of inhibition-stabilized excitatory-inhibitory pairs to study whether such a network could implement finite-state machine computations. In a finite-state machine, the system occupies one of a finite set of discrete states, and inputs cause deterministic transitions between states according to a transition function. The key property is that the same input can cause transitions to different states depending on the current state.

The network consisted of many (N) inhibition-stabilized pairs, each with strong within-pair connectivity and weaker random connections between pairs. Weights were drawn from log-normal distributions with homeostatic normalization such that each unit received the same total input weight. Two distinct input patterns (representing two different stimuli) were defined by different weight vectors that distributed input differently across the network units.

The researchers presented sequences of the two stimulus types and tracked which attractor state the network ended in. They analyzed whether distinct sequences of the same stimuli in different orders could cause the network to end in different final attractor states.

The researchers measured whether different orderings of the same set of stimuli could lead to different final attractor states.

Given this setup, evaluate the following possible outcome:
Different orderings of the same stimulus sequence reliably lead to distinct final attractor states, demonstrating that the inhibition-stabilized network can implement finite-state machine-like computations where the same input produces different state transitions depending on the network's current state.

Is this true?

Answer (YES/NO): YES